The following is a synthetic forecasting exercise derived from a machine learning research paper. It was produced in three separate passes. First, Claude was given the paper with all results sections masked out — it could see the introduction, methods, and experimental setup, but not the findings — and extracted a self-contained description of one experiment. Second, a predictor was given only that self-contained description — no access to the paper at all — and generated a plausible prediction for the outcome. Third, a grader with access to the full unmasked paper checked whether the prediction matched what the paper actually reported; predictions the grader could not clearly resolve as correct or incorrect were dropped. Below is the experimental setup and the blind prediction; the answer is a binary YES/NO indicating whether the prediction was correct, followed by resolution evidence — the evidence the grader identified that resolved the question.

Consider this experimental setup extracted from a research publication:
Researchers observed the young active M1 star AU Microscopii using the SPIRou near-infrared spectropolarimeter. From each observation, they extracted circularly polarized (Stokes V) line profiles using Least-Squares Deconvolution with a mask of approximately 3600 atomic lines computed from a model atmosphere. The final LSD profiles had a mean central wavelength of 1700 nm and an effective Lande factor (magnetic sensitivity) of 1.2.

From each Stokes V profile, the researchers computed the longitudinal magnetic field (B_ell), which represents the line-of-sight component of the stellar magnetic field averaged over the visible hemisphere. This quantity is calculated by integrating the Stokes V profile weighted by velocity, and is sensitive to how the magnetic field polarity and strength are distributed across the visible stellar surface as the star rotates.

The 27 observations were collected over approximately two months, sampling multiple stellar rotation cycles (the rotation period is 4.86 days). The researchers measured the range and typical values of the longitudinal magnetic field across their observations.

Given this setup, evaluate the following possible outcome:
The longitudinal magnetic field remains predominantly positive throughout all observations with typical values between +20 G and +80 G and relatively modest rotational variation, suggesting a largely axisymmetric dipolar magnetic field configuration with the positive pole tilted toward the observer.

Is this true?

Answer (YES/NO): NO